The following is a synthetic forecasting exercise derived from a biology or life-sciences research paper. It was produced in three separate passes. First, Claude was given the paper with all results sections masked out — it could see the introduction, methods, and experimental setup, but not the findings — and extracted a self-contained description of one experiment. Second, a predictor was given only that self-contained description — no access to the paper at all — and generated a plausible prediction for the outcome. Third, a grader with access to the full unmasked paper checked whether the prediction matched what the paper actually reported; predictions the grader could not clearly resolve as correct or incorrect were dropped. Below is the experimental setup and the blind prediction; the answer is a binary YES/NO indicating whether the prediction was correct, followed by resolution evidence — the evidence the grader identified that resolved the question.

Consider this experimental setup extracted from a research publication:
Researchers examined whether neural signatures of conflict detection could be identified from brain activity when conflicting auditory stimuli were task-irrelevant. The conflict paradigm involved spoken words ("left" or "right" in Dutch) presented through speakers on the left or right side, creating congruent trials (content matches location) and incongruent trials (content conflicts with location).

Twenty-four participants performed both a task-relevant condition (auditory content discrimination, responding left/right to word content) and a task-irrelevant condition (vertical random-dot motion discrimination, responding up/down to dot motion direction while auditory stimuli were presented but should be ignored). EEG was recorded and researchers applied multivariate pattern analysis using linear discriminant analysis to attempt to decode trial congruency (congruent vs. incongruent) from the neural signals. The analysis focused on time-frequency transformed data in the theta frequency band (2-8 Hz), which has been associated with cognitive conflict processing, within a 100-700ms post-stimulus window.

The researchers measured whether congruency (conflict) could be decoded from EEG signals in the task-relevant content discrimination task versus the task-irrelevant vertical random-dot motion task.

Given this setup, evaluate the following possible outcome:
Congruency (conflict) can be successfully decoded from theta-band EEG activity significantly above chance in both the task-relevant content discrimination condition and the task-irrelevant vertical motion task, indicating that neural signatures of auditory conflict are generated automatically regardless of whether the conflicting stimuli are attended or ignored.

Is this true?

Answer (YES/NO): NO